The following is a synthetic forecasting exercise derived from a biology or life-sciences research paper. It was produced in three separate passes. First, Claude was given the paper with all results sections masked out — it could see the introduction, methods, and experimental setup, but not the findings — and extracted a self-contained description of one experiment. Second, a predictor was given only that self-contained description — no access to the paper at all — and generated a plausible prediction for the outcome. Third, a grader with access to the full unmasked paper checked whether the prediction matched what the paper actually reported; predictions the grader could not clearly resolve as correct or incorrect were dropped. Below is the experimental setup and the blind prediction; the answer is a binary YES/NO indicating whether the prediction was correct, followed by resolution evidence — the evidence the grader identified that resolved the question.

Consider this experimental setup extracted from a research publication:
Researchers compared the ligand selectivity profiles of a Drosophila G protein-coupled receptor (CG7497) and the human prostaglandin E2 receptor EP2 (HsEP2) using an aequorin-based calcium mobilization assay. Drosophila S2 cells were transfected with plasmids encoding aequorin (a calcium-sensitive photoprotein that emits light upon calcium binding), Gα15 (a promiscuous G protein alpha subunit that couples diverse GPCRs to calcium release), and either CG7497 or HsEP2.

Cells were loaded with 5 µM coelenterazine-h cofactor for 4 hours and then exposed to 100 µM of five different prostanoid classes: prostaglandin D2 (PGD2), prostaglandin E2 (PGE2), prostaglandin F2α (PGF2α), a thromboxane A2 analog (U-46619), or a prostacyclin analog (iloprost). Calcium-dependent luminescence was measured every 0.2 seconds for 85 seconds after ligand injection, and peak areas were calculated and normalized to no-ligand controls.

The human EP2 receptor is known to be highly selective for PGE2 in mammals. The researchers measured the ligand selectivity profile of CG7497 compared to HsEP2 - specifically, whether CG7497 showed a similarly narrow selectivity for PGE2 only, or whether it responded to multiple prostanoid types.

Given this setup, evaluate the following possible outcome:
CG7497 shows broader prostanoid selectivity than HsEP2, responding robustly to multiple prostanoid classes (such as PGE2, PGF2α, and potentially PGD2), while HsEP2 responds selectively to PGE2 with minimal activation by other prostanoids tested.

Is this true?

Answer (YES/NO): NO